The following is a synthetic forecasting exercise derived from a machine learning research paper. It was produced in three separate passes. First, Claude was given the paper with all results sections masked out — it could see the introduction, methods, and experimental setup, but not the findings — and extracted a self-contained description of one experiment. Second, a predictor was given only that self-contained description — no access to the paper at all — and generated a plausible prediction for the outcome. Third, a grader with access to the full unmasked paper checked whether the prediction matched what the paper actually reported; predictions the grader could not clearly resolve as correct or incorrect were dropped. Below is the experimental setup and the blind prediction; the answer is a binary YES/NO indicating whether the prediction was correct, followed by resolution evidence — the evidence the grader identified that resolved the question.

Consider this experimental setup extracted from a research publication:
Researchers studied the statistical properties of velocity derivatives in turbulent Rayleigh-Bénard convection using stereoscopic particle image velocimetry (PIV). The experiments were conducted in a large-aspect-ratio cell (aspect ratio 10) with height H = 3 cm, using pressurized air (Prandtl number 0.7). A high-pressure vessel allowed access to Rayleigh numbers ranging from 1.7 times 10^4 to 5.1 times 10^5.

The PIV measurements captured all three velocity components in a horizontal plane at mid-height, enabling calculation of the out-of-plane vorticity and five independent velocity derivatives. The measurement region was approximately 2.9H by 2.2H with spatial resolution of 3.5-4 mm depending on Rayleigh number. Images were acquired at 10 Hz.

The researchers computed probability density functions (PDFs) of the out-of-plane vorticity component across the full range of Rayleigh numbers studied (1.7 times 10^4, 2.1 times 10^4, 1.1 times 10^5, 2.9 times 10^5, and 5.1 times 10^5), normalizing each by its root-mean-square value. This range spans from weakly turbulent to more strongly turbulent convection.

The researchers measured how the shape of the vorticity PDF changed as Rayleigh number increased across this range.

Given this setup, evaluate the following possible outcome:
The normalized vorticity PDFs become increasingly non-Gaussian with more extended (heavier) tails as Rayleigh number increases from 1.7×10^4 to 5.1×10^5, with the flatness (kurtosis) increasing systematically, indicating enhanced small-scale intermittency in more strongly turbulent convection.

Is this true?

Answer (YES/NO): YES